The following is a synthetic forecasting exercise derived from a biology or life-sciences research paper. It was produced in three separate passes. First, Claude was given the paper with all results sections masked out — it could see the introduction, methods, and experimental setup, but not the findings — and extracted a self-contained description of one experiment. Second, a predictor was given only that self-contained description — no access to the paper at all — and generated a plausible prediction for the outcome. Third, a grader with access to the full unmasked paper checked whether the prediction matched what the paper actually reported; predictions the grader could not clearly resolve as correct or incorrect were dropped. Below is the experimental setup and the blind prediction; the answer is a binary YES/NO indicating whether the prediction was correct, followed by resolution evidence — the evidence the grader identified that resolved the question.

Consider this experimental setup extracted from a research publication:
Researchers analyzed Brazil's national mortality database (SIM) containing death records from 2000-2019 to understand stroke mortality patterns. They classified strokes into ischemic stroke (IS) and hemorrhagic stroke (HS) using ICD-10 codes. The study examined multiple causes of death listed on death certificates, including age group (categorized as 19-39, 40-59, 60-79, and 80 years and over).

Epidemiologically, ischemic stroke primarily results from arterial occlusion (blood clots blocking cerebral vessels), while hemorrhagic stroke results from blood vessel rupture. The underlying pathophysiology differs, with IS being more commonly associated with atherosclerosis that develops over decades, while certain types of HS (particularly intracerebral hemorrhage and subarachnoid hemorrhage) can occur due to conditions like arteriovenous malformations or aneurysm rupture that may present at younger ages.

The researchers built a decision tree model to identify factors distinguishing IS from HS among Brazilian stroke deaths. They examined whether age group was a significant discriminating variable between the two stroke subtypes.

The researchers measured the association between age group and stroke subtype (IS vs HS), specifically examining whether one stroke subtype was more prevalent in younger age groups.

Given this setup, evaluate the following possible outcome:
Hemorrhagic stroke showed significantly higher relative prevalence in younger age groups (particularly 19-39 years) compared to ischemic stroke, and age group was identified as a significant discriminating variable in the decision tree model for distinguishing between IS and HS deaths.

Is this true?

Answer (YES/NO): YES